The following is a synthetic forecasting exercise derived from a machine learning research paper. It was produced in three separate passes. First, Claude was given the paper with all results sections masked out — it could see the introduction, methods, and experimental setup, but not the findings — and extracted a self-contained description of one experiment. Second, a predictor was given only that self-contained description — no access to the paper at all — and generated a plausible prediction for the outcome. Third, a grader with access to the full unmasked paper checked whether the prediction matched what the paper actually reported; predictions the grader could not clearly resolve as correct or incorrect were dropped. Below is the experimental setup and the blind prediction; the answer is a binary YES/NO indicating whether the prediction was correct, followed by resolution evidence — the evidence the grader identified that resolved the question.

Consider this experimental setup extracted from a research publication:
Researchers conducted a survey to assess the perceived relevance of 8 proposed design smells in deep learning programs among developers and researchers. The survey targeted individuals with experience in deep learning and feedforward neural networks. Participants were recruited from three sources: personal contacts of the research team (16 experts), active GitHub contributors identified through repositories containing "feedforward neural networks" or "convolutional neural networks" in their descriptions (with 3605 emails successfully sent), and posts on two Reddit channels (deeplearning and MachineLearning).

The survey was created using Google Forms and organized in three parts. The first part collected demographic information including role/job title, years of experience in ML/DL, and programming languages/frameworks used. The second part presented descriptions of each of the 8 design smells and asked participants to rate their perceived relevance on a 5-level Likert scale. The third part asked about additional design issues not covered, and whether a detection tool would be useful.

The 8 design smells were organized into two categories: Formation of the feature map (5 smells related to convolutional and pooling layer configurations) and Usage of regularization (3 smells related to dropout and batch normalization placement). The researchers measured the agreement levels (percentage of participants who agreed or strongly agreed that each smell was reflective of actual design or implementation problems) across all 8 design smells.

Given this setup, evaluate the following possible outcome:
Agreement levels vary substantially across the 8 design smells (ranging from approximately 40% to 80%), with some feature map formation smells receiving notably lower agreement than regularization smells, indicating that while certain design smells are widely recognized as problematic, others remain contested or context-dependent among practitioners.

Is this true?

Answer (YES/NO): NO